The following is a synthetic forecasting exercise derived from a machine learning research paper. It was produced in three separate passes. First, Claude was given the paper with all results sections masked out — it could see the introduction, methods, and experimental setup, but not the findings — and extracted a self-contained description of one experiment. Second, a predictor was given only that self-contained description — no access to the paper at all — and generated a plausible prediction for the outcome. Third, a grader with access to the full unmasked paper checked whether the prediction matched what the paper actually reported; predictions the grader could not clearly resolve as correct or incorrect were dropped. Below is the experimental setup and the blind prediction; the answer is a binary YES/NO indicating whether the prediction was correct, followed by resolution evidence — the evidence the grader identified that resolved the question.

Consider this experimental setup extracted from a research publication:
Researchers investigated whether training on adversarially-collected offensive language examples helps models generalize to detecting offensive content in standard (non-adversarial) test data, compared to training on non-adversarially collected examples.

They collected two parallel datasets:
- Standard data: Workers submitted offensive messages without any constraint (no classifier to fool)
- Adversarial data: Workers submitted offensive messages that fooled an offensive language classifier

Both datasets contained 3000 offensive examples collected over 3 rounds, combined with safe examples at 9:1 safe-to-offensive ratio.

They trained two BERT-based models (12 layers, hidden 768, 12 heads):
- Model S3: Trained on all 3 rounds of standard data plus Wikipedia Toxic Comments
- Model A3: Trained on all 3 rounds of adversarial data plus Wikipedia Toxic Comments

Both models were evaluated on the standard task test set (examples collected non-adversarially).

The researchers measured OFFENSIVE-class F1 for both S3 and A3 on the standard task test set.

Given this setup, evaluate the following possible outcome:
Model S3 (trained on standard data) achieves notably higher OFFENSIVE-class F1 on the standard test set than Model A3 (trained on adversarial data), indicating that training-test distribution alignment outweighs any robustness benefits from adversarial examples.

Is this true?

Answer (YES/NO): YES